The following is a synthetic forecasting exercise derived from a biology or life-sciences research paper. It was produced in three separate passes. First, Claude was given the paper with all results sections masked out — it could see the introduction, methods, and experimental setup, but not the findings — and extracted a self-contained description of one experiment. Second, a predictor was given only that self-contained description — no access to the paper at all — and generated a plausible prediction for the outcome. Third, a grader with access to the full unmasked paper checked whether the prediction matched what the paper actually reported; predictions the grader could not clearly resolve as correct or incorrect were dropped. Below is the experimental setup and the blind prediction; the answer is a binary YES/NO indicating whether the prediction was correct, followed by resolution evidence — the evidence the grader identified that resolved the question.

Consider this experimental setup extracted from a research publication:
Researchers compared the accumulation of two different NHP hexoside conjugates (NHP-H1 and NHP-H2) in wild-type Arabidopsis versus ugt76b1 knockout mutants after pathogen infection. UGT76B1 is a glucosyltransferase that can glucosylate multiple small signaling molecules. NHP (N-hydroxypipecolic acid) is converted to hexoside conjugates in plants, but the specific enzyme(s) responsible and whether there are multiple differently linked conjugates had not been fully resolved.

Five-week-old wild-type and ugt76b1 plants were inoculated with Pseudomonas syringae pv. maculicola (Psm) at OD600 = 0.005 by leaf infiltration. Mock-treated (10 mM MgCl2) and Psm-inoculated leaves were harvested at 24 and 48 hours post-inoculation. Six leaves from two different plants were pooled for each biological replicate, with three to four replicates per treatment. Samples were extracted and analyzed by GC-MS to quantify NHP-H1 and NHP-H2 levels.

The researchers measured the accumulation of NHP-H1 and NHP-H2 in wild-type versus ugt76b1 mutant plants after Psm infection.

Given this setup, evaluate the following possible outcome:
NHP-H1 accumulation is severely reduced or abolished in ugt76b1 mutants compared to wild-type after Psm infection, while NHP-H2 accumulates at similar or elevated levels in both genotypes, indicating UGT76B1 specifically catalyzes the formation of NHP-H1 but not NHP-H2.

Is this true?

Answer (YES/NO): NO